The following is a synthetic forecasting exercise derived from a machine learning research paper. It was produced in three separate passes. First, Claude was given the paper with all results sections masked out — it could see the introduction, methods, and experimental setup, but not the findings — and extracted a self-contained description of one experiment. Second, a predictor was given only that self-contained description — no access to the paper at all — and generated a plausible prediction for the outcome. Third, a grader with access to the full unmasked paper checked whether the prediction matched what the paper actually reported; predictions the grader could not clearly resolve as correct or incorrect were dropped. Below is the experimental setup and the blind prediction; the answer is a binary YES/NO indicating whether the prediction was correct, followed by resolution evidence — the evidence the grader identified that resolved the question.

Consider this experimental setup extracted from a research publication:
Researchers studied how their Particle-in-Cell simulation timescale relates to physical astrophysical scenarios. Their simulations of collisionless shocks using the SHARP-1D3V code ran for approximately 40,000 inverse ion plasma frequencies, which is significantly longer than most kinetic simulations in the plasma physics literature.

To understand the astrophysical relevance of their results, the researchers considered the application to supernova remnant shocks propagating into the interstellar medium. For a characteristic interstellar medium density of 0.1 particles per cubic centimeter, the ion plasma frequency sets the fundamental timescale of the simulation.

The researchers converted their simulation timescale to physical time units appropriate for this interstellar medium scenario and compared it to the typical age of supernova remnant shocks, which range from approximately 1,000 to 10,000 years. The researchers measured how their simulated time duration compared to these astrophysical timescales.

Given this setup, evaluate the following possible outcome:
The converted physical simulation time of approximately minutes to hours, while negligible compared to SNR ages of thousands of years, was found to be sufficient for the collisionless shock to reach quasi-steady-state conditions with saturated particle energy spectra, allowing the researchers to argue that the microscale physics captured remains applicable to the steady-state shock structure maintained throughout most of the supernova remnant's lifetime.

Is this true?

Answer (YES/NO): NO